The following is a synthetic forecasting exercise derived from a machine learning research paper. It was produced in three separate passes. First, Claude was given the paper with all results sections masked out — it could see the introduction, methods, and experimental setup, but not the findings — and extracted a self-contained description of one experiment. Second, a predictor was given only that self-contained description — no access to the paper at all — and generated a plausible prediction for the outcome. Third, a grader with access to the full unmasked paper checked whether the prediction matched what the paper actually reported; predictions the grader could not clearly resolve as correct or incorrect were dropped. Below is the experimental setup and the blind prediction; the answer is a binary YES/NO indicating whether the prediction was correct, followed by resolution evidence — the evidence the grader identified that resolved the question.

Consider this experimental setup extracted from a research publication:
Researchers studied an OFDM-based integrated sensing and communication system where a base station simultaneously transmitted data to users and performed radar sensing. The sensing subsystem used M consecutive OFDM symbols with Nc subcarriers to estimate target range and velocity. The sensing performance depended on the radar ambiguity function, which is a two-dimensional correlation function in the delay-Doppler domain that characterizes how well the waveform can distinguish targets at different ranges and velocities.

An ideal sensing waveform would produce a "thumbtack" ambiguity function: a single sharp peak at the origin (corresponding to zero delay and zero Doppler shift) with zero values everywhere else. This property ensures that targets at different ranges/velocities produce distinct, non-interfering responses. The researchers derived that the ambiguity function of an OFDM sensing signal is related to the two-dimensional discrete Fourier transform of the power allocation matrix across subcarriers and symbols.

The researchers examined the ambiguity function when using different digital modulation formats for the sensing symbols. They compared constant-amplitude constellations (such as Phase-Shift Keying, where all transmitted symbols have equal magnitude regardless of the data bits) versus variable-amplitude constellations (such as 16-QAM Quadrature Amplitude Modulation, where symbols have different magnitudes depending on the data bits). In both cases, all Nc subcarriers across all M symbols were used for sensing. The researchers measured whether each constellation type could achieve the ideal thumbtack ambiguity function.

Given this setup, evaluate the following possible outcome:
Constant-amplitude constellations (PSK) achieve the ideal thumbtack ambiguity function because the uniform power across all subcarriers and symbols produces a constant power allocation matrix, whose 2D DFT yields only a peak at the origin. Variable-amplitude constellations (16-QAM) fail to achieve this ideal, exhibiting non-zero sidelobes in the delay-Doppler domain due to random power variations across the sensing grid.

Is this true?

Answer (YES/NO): YES